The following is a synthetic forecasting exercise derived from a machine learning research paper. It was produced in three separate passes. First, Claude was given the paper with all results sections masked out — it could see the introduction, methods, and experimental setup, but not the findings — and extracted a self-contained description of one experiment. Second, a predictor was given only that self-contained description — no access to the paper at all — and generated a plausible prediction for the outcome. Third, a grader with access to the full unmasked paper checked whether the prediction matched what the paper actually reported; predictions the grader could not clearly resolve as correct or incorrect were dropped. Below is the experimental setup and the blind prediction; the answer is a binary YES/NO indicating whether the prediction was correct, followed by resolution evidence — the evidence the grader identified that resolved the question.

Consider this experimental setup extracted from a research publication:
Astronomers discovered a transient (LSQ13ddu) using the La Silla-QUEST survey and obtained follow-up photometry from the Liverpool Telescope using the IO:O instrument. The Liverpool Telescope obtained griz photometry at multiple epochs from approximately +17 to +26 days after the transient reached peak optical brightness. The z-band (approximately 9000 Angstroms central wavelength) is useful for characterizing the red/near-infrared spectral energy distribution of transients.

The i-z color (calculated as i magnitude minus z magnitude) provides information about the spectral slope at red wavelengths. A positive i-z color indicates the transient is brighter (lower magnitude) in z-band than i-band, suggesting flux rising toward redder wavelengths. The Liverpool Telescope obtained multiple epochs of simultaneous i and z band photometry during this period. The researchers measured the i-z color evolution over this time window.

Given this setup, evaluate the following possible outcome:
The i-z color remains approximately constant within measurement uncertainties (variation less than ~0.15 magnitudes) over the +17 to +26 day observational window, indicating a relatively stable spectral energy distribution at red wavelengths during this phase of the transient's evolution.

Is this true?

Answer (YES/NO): NO